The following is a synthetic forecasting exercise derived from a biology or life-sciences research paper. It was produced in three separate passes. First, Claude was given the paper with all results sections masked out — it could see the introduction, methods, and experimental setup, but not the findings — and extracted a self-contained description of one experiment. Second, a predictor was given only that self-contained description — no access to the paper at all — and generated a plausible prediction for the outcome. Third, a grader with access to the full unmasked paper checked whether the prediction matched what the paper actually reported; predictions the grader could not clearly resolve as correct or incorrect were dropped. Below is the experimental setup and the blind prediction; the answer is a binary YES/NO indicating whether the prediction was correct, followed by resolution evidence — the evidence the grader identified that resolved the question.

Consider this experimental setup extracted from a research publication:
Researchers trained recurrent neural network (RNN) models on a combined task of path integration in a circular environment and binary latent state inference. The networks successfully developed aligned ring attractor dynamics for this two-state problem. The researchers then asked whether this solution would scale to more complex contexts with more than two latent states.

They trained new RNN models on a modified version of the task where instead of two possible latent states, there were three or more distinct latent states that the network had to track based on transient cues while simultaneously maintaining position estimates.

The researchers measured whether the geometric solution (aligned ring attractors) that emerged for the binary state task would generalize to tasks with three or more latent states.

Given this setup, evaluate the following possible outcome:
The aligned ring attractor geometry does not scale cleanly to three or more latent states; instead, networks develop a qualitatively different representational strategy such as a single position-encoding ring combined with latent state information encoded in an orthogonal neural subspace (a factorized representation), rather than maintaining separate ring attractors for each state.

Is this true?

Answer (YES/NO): NO